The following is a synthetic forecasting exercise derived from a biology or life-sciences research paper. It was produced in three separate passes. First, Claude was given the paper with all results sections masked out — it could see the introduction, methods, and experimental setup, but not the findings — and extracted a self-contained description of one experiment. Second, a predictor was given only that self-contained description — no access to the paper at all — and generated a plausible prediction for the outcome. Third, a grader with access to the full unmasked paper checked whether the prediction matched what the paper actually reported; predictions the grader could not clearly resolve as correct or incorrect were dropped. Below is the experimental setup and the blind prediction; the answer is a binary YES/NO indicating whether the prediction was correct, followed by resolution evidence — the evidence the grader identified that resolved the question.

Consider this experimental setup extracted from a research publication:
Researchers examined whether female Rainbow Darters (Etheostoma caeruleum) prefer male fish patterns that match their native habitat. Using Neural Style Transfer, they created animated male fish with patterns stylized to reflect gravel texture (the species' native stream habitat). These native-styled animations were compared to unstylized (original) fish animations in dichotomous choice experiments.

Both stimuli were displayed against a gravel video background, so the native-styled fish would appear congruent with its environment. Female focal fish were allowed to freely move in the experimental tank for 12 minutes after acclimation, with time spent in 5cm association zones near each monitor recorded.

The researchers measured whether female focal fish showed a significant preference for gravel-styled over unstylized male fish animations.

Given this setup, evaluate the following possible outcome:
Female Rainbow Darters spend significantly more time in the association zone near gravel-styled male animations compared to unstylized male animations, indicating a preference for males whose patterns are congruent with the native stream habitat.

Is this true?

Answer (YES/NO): NO